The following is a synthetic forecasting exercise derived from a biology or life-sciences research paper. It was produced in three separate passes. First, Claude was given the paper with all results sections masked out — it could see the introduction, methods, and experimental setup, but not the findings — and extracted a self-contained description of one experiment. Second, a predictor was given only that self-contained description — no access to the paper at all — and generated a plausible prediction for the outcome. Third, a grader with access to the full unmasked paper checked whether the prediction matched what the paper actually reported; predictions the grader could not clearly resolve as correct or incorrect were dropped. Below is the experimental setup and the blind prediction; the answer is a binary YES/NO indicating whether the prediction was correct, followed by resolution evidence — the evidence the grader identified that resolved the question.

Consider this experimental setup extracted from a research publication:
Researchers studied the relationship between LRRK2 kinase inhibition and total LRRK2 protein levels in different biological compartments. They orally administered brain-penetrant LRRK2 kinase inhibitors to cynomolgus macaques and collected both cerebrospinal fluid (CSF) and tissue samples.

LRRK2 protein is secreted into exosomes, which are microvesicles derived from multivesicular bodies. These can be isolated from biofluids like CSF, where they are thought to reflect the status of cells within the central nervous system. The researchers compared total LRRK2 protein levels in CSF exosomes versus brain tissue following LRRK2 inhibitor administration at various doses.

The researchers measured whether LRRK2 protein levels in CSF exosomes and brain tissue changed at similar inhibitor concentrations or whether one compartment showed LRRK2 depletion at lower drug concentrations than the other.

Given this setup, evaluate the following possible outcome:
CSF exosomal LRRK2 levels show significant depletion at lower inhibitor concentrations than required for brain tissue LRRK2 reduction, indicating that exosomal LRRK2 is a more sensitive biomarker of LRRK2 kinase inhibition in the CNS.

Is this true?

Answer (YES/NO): YES